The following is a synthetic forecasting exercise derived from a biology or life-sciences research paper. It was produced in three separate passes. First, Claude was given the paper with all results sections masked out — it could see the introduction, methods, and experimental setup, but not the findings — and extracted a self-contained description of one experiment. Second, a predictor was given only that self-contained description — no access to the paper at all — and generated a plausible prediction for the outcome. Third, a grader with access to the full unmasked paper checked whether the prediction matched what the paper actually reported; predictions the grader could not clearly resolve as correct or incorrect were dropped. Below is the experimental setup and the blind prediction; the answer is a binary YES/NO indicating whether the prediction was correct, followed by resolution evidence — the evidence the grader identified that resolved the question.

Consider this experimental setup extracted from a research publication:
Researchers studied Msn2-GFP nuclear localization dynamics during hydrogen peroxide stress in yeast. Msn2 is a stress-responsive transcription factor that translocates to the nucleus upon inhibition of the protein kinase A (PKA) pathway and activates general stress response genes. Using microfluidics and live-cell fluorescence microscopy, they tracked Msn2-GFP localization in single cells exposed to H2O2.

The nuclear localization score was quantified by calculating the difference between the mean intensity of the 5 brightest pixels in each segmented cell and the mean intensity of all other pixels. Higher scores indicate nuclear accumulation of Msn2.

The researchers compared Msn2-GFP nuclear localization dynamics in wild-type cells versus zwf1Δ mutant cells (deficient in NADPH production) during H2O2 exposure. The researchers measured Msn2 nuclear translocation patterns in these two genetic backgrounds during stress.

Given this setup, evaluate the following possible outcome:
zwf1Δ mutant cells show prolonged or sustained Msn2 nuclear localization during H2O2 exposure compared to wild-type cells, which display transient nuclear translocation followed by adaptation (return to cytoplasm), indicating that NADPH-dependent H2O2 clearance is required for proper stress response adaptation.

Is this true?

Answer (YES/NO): YES